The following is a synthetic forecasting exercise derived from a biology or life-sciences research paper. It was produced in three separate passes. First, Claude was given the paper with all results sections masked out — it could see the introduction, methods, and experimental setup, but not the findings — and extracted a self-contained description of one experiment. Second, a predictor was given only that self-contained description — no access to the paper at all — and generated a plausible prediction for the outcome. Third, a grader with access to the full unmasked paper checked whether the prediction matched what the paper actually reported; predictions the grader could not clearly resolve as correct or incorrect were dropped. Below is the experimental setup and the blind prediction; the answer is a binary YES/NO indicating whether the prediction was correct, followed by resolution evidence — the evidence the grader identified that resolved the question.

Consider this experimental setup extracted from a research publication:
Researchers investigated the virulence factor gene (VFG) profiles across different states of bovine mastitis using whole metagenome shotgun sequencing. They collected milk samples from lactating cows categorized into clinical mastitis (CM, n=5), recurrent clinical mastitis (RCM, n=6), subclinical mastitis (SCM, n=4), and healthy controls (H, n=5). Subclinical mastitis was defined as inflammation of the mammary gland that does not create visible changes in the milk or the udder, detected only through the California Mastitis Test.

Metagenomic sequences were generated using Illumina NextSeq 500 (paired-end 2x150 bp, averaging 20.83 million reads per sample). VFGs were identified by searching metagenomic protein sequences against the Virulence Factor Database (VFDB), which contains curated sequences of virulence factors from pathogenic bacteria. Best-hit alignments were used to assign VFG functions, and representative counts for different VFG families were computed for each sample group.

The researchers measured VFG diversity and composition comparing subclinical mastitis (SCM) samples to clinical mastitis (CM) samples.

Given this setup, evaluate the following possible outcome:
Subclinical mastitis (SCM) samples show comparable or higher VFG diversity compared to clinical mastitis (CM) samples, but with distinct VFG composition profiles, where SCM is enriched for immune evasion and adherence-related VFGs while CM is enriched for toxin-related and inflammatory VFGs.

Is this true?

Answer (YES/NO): NO